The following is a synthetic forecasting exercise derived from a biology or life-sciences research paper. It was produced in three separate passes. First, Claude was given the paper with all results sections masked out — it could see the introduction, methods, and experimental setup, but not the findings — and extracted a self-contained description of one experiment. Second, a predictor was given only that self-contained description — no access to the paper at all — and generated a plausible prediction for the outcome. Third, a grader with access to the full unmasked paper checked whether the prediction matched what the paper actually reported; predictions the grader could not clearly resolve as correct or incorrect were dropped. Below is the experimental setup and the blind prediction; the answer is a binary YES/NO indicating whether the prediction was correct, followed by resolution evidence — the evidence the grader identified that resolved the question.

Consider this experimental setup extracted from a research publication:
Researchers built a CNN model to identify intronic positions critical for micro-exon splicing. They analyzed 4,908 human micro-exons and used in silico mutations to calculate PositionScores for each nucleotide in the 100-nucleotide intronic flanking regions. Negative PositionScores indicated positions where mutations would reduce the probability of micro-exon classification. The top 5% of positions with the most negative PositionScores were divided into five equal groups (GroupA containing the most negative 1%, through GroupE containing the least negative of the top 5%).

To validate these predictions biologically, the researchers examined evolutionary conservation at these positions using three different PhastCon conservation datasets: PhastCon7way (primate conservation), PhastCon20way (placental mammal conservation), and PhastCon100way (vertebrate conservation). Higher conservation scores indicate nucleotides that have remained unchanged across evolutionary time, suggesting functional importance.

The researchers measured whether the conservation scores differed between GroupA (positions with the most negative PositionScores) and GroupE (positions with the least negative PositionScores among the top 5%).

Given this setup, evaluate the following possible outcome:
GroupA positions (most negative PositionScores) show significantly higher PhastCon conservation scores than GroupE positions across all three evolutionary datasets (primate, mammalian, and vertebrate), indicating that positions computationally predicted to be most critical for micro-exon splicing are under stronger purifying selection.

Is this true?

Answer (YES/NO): YES